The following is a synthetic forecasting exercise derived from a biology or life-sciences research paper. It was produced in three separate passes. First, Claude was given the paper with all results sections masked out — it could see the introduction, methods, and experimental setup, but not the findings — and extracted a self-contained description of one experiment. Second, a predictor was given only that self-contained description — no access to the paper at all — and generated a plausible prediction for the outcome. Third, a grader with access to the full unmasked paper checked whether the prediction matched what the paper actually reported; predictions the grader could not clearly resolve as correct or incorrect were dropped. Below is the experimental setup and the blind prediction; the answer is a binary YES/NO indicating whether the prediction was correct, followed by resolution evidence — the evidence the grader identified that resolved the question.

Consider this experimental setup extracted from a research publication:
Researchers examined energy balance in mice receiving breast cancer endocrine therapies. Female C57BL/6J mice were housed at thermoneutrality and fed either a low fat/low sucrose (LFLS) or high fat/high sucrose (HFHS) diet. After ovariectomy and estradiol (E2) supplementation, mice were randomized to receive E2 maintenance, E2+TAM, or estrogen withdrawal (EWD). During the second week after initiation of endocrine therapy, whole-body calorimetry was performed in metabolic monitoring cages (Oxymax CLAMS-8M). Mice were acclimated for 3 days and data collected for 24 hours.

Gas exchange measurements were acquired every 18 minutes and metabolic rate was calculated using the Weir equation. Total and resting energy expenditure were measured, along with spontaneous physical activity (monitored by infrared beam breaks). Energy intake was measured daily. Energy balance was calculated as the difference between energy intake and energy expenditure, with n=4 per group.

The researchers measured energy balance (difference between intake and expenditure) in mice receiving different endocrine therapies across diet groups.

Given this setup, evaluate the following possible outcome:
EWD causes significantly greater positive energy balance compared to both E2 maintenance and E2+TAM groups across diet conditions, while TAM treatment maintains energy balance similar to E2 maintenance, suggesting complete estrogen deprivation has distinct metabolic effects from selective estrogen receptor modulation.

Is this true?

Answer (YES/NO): NO